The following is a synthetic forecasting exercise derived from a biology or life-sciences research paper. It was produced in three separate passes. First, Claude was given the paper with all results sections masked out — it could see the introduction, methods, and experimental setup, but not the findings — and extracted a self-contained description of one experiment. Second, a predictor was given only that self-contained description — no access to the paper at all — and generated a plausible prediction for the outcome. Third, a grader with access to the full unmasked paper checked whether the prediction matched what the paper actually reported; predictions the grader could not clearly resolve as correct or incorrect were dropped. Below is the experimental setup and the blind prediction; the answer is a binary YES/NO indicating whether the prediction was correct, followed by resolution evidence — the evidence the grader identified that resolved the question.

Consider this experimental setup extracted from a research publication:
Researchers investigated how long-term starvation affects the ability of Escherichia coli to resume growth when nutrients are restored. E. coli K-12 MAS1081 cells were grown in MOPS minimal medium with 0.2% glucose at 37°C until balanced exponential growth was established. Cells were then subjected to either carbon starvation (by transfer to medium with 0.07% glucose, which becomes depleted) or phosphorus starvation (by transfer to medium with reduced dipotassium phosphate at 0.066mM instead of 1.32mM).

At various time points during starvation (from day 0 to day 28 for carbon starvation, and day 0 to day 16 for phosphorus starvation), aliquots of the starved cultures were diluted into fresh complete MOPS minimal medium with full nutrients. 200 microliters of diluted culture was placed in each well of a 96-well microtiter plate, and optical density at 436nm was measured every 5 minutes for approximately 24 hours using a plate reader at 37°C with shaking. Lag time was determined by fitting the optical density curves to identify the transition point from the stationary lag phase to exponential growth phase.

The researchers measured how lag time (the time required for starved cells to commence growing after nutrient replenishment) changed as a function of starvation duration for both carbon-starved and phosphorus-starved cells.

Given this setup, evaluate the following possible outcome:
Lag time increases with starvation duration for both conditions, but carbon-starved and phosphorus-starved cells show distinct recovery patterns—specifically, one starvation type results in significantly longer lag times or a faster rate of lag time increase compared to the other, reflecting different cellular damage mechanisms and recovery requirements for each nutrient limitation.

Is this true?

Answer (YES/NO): YES